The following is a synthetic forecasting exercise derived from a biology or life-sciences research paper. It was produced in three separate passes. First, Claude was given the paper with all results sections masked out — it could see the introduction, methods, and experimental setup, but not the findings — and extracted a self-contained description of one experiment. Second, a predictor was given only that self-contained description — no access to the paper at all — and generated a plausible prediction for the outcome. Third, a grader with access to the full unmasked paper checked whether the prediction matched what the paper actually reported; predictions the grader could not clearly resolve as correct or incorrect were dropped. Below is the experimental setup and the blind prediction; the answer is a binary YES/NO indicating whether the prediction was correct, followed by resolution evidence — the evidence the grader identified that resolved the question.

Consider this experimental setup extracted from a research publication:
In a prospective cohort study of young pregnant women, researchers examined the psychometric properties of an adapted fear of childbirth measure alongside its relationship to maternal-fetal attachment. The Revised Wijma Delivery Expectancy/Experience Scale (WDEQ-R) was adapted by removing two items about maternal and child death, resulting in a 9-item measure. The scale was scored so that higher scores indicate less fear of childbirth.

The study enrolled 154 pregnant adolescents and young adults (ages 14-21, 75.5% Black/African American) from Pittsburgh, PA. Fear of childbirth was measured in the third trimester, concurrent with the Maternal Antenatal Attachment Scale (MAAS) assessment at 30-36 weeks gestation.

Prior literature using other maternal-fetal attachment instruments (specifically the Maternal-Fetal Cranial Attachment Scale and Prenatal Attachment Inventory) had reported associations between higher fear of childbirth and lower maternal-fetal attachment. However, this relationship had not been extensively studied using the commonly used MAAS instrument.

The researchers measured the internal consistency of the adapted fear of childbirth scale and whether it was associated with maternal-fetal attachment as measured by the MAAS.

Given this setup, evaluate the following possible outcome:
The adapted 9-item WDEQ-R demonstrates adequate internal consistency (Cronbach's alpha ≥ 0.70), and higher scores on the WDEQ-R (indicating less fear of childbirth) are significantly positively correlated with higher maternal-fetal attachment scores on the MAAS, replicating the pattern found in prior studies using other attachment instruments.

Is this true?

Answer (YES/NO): YES